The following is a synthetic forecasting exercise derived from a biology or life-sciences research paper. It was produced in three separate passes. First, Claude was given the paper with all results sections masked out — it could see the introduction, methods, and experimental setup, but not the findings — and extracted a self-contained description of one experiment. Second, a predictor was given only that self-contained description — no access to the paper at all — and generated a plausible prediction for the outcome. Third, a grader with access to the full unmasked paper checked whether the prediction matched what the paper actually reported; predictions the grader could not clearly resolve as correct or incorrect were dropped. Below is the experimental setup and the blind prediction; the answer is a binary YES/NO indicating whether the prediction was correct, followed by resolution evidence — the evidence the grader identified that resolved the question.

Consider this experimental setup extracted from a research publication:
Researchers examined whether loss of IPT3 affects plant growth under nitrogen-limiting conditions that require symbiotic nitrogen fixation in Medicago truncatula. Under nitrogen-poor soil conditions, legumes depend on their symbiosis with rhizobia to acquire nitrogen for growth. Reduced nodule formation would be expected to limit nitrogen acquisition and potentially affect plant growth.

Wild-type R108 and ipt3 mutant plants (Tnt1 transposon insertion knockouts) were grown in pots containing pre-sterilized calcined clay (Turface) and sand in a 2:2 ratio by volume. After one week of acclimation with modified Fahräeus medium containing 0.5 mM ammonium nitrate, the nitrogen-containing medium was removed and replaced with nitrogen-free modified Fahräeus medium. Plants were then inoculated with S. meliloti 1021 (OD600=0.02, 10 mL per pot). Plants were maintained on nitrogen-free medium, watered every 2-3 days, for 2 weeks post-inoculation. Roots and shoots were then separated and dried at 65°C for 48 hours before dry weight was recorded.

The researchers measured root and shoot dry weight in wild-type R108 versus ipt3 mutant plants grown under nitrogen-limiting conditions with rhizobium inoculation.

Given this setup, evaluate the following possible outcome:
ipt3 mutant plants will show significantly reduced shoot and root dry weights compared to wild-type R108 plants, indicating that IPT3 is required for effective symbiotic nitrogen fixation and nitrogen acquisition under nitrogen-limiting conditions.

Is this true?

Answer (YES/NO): NO